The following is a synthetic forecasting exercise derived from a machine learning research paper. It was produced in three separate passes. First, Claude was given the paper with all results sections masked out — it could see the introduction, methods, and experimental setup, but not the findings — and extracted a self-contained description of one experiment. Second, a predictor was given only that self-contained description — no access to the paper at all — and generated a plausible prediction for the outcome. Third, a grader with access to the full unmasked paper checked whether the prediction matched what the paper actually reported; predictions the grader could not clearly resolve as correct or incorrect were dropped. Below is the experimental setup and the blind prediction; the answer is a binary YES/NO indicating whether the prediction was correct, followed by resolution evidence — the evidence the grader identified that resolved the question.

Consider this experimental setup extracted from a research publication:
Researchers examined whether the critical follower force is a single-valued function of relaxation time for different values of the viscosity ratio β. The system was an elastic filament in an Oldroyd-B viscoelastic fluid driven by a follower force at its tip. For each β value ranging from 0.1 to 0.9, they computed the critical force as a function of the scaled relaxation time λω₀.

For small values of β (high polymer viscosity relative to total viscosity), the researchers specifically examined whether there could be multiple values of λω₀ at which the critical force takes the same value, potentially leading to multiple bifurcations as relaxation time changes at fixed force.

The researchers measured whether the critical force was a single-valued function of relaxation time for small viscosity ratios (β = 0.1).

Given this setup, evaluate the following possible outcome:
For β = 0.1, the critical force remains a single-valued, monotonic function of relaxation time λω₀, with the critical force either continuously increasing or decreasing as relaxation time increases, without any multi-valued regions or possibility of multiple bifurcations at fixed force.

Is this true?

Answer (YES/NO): NO